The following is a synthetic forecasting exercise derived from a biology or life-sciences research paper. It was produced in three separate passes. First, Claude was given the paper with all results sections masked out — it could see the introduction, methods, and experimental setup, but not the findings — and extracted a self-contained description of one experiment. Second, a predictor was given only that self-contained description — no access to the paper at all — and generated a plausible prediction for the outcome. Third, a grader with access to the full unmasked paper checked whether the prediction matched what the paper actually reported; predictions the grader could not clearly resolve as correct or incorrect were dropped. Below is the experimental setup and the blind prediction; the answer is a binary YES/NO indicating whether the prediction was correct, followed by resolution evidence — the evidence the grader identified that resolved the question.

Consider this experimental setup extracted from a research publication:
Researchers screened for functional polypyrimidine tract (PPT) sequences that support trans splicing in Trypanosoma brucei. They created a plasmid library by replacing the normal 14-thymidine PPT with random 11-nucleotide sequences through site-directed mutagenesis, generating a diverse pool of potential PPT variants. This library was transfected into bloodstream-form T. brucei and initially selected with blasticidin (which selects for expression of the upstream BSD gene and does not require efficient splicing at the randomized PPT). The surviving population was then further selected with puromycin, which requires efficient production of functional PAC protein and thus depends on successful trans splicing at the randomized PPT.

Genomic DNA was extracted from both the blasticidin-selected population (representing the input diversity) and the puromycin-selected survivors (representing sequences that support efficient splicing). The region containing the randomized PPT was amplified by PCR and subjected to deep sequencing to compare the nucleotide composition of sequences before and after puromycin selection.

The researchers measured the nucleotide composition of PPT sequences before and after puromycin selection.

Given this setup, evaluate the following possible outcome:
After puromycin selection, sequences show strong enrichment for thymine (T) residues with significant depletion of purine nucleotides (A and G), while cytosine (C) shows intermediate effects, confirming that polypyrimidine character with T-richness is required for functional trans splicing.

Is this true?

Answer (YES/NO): NO